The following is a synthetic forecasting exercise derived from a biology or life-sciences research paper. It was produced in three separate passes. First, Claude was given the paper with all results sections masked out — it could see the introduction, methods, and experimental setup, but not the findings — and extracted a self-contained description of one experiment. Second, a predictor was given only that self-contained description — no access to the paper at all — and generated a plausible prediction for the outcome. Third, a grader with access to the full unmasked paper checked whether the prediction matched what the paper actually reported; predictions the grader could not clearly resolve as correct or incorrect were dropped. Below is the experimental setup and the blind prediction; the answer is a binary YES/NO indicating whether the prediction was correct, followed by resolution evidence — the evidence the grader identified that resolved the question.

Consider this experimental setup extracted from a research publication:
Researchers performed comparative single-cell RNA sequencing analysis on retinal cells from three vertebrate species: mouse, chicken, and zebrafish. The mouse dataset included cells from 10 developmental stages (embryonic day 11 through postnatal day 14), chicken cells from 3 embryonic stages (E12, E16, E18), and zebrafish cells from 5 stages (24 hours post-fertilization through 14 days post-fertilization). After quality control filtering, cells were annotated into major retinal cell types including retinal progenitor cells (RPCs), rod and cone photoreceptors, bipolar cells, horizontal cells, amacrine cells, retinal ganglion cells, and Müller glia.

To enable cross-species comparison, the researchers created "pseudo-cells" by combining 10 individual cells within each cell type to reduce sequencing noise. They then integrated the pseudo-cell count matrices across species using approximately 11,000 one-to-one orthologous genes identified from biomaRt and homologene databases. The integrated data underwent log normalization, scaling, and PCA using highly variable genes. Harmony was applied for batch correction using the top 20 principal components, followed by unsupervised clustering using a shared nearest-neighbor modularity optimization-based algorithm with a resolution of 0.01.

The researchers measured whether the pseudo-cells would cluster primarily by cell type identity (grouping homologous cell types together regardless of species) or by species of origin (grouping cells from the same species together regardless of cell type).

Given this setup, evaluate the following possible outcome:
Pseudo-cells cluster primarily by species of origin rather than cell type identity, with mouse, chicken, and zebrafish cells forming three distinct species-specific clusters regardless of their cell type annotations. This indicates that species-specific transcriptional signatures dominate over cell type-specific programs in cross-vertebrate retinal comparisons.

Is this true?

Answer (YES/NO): NO